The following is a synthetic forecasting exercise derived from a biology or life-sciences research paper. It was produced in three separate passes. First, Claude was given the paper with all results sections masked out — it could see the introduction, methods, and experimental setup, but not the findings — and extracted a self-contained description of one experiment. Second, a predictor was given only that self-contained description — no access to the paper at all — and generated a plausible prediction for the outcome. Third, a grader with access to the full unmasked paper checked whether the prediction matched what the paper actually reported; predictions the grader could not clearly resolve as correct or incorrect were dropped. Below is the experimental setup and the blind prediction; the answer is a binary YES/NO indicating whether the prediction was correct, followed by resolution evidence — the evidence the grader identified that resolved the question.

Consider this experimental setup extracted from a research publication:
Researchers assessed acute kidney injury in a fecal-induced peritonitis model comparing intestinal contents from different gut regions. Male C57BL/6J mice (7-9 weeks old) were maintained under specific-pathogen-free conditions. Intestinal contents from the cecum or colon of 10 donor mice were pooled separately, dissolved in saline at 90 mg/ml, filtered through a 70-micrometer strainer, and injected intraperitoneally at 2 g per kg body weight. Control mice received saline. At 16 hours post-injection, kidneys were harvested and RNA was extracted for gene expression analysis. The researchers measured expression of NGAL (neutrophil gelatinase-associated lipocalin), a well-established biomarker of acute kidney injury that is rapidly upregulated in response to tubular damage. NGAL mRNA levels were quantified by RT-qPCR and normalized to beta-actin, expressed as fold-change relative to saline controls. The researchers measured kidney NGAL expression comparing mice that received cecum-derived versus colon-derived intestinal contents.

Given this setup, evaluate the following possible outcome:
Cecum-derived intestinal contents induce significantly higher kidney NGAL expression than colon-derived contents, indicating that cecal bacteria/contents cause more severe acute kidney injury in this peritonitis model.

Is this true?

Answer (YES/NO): NO